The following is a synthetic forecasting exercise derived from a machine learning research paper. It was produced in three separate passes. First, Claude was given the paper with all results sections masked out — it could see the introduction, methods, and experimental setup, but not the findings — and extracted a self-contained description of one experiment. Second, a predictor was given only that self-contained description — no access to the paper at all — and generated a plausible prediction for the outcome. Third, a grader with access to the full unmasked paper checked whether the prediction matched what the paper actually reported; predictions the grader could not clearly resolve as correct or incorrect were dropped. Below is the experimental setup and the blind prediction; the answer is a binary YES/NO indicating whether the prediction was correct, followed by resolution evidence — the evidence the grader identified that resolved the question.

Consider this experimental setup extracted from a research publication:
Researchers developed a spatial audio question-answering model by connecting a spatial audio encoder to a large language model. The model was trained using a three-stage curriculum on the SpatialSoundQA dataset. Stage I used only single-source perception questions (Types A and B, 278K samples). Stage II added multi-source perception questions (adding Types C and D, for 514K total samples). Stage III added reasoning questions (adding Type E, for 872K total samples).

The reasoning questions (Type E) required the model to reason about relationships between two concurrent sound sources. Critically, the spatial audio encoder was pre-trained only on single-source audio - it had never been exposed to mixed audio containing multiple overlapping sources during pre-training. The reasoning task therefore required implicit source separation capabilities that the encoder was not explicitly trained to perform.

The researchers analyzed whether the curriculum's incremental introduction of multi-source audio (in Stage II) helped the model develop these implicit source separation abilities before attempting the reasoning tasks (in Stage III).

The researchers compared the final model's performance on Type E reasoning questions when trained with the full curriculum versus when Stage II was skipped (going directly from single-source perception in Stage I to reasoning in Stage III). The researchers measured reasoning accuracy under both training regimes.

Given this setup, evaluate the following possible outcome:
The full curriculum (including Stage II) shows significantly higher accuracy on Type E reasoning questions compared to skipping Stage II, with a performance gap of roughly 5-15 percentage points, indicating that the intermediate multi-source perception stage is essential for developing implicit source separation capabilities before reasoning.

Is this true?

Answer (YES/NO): NO